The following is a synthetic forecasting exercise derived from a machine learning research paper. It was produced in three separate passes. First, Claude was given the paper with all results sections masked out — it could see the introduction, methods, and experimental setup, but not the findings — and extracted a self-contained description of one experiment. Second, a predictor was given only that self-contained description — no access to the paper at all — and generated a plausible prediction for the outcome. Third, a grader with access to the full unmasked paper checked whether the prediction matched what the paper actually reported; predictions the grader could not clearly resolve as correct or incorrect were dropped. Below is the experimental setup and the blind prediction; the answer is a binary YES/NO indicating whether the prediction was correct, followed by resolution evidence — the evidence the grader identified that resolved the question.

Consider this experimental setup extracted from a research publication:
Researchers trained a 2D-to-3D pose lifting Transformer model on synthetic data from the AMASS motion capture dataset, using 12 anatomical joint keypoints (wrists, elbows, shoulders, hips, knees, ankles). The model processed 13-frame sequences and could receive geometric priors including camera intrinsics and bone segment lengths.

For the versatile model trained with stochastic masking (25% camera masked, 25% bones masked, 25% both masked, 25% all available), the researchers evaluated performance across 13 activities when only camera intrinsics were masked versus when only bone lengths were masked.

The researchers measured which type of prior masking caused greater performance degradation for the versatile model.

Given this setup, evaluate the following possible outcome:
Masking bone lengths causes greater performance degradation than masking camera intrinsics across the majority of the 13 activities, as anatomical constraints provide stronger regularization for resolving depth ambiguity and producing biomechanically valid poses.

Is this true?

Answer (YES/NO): NO